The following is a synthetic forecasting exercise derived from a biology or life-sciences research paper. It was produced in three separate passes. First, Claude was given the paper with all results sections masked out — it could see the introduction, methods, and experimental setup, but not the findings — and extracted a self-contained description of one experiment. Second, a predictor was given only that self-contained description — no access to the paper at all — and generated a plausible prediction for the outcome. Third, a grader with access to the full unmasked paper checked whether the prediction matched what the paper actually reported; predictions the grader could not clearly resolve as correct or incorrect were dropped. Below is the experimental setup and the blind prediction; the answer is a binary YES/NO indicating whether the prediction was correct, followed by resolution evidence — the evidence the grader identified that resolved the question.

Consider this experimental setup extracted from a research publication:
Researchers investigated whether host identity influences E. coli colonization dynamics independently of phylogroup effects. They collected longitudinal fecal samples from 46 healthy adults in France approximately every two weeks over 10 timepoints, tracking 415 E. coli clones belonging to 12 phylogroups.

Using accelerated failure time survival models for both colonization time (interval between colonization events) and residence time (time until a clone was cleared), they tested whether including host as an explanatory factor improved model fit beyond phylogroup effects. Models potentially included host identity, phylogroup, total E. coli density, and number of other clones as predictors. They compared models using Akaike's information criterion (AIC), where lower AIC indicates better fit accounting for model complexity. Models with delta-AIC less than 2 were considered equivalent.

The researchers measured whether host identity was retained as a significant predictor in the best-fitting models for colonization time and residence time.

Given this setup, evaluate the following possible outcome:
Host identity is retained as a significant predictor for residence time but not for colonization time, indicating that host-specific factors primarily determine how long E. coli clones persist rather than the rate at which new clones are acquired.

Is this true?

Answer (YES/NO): NO